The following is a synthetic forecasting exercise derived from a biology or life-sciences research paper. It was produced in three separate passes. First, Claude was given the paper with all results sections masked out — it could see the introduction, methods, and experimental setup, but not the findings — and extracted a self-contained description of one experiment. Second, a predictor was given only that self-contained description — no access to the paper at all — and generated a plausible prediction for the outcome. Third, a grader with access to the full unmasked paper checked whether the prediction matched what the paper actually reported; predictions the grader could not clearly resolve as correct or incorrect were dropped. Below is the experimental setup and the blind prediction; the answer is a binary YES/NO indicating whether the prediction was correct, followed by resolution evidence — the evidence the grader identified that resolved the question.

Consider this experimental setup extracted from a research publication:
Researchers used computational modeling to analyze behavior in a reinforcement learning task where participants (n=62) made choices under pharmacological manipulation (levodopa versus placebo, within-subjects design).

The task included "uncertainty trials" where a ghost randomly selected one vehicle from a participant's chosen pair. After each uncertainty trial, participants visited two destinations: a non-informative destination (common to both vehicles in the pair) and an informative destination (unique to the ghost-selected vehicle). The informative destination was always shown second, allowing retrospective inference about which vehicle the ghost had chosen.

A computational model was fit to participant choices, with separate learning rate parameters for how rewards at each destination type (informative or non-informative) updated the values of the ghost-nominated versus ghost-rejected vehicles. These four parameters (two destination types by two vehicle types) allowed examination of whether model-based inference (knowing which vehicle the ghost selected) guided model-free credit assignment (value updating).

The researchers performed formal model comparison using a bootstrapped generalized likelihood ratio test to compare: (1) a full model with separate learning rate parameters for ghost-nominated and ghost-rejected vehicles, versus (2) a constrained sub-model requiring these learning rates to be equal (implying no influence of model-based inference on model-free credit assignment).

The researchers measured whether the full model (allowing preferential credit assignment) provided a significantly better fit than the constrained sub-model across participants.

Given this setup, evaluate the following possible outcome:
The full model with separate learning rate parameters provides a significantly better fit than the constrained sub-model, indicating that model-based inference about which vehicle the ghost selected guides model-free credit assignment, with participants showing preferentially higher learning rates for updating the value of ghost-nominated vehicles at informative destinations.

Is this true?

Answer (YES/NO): NO